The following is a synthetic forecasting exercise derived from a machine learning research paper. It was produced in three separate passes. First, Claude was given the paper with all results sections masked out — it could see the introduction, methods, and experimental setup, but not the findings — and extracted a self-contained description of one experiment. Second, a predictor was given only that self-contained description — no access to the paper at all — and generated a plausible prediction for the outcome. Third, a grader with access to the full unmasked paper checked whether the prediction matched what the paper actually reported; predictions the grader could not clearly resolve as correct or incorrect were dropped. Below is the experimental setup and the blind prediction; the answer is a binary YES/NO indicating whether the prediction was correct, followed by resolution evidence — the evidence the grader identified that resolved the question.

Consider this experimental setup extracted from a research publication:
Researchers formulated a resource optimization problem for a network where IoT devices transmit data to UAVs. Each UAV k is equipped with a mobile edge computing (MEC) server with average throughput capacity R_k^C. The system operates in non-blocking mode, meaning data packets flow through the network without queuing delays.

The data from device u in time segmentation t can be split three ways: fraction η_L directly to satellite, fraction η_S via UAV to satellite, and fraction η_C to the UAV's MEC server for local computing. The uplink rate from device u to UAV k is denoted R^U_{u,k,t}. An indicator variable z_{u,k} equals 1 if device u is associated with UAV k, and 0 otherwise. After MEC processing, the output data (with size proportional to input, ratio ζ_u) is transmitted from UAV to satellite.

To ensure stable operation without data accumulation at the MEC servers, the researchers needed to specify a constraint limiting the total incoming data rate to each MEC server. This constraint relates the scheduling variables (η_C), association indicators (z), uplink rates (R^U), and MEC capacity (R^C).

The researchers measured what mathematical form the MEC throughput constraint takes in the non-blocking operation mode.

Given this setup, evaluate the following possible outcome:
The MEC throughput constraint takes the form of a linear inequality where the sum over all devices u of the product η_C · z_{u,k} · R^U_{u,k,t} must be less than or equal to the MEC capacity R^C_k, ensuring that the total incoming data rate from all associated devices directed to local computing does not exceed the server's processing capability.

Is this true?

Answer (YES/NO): YES